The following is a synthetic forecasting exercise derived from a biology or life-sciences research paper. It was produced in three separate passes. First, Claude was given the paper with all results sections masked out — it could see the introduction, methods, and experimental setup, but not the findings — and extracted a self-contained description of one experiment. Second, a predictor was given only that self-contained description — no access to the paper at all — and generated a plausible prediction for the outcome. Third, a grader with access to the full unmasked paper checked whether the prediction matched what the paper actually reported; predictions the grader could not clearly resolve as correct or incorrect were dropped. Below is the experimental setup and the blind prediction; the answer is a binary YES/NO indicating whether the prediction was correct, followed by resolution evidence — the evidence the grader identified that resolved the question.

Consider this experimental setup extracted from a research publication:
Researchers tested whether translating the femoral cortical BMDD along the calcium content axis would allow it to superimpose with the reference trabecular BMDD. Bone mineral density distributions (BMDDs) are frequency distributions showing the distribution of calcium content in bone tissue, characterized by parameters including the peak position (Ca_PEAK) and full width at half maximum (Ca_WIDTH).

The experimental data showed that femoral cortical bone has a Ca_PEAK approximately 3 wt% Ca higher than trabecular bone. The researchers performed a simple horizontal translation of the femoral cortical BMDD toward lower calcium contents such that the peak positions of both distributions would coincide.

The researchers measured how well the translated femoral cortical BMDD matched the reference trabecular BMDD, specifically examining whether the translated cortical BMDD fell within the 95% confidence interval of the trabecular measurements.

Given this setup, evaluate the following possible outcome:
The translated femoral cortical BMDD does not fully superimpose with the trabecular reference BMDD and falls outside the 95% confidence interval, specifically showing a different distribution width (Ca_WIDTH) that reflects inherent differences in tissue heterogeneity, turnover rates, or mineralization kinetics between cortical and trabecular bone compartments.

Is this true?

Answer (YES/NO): NO